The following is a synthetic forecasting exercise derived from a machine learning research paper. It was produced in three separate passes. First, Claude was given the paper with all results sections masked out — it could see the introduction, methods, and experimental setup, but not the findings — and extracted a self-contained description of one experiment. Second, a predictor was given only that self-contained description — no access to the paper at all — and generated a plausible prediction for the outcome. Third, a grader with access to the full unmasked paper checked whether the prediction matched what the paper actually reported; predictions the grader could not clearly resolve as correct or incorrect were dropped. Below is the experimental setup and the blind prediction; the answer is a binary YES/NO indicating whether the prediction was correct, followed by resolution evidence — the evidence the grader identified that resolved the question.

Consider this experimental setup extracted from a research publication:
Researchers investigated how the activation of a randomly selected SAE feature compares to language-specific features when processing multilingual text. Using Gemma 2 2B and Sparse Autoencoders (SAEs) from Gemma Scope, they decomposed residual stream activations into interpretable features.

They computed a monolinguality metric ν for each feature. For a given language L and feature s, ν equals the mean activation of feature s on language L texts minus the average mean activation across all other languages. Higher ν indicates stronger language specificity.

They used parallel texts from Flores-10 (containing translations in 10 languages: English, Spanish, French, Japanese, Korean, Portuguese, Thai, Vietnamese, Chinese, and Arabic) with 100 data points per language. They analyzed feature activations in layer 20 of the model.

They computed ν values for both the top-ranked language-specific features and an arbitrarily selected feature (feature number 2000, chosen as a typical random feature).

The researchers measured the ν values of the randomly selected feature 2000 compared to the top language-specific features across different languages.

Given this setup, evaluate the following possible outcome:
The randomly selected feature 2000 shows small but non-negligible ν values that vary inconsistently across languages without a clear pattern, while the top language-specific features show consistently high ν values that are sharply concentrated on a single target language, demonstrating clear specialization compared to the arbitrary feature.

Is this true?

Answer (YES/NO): NO